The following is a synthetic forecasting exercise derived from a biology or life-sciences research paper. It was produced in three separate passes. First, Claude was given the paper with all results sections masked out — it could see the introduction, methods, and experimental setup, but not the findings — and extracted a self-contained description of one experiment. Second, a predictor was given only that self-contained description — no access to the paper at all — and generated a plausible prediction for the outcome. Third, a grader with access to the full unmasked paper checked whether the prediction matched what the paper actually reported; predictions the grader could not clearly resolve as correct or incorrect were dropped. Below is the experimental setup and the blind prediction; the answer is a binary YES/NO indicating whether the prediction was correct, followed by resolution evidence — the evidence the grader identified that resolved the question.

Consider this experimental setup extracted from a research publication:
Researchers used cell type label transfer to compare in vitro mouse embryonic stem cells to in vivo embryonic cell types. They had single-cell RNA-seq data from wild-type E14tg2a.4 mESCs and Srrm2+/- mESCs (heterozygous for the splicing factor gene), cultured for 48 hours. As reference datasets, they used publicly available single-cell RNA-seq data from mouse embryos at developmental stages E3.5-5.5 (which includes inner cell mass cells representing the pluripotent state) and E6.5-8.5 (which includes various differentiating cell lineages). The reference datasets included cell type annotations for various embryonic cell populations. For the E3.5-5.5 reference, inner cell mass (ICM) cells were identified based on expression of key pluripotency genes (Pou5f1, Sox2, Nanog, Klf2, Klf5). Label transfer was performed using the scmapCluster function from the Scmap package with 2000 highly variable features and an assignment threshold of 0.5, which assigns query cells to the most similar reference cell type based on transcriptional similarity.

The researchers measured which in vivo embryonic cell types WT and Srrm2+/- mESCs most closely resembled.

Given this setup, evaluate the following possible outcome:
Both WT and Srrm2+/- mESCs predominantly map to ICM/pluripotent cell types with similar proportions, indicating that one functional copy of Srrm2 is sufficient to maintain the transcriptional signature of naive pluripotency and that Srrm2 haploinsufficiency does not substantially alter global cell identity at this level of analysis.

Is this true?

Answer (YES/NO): NO